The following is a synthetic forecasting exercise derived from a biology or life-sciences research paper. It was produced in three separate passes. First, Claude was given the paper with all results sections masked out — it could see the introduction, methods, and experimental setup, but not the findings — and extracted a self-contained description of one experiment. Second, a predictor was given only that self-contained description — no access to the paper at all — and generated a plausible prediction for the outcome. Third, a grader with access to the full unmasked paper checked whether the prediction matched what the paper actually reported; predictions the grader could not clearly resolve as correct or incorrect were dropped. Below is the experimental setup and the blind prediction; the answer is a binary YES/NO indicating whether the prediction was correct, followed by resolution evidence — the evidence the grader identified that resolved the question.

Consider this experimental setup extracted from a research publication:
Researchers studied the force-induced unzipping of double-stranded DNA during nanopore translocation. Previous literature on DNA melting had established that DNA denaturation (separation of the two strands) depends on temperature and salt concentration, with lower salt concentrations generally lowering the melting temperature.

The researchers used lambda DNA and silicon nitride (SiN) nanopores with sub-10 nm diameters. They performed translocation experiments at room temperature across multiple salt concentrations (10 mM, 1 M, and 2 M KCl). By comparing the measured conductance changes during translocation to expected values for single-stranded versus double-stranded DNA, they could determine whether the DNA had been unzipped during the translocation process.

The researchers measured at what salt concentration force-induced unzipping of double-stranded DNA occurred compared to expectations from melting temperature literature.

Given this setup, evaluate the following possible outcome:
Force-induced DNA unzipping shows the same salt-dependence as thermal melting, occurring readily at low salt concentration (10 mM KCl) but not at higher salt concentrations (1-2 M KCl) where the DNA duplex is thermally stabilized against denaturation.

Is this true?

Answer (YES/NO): NO